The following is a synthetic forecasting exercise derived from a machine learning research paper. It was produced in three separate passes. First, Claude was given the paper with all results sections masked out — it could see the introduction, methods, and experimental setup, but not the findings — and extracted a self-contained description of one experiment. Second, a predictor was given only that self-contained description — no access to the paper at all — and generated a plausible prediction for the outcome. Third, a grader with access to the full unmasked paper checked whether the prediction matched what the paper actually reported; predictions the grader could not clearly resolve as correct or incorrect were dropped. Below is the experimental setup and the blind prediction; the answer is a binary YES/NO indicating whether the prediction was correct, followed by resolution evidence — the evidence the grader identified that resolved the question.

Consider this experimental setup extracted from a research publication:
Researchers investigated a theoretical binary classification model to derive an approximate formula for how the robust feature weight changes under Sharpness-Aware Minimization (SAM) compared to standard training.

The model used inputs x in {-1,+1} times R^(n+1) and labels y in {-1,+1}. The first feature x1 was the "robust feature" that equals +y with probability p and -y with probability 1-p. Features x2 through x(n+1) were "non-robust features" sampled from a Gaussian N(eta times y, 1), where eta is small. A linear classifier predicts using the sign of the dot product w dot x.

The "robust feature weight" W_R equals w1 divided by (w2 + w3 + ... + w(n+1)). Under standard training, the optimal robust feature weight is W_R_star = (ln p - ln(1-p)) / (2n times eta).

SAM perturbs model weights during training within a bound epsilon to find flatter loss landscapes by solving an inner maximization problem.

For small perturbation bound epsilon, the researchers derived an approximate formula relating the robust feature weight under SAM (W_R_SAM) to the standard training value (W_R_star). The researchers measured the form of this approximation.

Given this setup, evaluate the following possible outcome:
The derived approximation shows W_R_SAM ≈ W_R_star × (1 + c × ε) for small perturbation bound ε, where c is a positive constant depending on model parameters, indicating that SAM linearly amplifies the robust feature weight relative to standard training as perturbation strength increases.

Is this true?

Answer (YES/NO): NO